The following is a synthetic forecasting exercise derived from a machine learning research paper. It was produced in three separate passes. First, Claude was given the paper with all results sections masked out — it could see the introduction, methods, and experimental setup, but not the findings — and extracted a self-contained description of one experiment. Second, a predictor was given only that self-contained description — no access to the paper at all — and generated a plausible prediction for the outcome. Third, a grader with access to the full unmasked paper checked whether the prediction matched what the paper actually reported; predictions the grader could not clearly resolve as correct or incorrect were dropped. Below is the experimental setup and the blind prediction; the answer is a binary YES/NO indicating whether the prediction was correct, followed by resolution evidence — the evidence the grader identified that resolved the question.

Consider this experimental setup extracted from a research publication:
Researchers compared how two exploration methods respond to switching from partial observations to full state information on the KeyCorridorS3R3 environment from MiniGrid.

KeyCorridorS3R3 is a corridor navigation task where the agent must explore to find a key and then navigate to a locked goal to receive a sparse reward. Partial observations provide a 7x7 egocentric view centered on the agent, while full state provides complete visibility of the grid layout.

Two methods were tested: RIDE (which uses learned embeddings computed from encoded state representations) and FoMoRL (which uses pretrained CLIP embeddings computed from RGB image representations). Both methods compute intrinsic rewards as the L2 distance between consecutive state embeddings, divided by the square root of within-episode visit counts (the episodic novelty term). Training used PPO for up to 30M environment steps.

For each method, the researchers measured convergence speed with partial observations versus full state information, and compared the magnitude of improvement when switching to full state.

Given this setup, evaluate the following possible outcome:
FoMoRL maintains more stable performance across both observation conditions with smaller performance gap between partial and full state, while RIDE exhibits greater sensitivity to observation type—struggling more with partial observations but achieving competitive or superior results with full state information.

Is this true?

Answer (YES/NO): YES